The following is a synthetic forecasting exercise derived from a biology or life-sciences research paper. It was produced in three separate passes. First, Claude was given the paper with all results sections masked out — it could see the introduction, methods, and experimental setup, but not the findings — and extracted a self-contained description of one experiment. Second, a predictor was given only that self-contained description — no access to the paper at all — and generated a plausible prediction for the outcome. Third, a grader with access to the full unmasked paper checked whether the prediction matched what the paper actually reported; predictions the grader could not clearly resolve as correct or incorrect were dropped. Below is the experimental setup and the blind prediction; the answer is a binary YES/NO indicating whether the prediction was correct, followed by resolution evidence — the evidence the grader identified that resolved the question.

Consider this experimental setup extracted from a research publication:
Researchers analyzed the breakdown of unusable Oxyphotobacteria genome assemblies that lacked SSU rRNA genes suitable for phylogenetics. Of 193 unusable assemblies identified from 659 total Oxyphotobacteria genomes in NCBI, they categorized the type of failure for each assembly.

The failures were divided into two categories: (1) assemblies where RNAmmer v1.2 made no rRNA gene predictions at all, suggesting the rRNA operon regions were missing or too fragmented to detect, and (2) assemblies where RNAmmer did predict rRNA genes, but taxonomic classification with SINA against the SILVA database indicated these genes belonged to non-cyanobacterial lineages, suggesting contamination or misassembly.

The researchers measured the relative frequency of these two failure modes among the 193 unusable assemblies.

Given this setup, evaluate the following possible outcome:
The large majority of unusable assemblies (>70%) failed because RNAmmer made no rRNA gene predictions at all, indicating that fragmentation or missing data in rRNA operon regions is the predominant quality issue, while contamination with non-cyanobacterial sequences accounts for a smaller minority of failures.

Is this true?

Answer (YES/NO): YES